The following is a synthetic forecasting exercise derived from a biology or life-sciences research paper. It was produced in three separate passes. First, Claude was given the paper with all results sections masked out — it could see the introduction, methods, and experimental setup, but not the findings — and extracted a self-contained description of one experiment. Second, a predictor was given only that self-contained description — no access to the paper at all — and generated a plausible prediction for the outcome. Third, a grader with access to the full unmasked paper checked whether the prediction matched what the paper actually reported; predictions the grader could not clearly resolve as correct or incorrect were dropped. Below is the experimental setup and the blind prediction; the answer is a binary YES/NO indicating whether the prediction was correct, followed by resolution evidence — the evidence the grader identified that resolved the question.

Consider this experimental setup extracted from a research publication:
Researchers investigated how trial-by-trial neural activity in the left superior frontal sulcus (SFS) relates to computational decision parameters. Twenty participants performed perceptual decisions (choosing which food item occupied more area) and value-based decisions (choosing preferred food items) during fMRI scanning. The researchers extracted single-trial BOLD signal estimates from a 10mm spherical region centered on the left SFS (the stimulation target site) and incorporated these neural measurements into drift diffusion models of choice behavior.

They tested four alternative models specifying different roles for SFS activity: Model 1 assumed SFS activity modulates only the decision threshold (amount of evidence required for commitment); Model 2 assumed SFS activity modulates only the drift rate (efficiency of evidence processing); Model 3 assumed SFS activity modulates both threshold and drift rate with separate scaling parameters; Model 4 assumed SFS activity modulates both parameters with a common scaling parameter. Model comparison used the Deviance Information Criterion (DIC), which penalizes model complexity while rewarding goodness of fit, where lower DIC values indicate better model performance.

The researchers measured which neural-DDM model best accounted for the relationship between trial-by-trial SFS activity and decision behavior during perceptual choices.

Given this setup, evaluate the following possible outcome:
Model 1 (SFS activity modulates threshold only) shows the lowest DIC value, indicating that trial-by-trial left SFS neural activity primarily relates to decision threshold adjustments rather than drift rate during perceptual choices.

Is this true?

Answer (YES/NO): YES